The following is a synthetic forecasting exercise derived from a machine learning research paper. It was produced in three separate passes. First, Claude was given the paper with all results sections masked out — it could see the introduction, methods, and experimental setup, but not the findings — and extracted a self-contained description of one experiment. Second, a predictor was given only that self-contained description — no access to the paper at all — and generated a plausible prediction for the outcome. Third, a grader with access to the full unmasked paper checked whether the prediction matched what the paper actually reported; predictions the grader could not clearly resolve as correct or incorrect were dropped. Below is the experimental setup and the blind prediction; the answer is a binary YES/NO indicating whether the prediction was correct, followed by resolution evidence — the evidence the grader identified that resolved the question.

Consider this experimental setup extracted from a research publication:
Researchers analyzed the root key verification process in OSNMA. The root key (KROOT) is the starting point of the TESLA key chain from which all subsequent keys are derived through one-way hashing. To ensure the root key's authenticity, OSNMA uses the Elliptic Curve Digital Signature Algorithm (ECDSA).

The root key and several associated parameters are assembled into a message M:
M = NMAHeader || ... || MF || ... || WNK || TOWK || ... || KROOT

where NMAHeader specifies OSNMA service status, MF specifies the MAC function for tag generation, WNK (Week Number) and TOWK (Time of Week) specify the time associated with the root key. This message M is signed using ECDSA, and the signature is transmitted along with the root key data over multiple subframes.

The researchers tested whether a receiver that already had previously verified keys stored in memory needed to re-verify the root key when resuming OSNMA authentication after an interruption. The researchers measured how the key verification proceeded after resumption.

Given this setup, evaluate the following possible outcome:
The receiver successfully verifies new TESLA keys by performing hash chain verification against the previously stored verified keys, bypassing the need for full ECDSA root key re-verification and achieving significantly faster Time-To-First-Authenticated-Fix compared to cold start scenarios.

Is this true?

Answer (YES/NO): YES